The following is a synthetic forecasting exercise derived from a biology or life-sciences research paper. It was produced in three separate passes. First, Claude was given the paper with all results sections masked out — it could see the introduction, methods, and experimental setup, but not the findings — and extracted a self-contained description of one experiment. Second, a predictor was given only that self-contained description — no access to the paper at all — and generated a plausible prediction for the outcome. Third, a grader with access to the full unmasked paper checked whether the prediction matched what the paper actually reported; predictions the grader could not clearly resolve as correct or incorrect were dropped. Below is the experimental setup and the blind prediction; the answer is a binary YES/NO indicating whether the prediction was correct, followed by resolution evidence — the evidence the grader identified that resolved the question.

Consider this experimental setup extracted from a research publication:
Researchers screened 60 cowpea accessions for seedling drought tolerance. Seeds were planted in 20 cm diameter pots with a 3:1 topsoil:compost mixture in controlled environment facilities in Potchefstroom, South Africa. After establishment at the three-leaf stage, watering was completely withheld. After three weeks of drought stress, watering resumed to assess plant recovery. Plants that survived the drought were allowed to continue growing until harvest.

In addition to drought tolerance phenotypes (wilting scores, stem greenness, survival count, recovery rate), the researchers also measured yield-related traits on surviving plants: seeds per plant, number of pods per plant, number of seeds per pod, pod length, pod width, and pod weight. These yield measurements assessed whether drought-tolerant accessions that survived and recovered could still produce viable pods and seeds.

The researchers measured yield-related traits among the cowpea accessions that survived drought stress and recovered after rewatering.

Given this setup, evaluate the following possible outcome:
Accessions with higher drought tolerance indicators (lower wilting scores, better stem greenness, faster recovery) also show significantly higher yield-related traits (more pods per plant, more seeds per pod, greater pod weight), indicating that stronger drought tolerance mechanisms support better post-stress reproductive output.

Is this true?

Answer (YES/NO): YES